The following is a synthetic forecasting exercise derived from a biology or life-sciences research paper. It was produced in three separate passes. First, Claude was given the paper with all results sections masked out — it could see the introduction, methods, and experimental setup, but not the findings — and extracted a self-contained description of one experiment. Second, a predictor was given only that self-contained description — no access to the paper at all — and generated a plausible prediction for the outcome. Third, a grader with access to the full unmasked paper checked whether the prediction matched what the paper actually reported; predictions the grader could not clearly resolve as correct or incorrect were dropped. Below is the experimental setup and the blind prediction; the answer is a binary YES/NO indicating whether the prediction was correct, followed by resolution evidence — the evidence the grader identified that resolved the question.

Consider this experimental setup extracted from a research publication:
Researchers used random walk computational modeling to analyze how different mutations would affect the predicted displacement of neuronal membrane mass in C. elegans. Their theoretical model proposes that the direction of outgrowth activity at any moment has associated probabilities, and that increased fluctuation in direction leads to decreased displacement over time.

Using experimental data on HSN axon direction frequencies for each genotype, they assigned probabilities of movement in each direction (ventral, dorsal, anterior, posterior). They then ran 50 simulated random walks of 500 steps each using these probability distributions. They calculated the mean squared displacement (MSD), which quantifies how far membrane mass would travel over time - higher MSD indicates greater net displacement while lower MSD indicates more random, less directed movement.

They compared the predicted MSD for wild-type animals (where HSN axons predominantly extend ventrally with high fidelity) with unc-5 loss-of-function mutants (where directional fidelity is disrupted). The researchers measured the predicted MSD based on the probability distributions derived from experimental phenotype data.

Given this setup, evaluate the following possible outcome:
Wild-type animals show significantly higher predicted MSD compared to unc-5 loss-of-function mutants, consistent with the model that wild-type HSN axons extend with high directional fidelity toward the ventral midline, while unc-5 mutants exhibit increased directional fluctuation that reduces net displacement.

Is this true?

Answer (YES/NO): YES